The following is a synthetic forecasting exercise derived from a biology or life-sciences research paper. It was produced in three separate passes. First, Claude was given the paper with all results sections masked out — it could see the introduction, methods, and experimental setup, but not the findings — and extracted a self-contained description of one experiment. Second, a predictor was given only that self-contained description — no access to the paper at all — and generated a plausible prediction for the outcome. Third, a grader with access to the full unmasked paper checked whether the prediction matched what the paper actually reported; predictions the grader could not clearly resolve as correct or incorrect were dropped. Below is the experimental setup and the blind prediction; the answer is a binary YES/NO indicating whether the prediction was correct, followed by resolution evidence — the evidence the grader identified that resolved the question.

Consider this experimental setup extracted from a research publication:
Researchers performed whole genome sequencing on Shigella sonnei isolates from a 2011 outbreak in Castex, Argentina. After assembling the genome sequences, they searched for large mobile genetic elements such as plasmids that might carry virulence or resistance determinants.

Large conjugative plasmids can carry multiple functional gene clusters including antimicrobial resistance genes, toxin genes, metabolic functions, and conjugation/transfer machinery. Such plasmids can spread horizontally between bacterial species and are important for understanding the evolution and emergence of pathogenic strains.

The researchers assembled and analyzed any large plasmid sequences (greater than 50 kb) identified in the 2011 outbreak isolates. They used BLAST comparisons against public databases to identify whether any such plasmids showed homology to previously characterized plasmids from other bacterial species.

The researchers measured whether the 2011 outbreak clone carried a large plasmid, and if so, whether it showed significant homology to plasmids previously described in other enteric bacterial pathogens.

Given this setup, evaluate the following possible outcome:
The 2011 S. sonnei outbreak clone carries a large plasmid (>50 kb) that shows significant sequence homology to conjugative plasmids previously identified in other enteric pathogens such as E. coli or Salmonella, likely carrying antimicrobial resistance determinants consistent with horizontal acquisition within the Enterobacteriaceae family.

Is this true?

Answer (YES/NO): NO